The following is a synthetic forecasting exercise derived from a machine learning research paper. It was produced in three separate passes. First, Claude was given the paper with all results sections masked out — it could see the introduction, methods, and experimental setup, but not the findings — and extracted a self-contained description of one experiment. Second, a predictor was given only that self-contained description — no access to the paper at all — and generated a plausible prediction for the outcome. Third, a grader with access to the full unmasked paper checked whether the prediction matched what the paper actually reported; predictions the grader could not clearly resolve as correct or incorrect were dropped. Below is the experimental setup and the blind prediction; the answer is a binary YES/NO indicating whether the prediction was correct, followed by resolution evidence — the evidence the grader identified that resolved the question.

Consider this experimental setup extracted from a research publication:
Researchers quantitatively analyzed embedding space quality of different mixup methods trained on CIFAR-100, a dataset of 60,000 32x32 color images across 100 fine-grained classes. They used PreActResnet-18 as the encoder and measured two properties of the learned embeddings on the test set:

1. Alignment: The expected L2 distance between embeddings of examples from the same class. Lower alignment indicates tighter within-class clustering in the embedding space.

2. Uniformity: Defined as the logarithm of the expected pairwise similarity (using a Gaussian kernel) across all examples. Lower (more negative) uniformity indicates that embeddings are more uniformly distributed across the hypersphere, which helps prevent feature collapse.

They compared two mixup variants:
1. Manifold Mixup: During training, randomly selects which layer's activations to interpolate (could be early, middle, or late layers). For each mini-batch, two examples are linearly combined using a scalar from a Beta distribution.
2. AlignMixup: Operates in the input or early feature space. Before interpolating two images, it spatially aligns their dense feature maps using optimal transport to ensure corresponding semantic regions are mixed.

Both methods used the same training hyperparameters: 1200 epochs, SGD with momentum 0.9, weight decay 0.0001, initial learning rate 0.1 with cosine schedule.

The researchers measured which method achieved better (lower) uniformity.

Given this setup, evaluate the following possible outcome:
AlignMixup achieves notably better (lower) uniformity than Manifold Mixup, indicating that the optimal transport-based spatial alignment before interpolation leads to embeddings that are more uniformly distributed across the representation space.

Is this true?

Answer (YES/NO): YES